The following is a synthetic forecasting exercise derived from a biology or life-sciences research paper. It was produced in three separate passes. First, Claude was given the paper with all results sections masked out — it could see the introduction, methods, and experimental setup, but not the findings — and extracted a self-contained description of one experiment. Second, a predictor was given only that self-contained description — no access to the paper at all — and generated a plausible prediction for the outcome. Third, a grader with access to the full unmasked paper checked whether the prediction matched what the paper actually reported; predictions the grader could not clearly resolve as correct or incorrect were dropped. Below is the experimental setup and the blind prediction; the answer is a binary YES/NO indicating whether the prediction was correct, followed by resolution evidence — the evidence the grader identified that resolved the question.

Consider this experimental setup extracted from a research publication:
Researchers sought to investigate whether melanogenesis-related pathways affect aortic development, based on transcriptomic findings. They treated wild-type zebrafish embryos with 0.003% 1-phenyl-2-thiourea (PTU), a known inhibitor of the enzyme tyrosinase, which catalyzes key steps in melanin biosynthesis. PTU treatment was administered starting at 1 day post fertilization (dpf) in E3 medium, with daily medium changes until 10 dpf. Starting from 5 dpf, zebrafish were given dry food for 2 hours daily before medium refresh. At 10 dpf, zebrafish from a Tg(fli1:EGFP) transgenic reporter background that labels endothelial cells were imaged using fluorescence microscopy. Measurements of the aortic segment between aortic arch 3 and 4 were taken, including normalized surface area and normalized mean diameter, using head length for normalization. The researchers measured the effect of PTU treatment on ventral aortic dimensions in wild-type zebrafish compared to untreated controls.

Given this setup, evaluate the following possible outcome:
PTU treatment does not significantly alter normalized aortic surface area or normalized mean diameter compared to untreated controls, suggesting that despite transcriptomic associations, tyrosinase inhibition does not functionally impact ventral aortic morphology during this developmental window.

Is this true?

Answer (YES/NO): NO